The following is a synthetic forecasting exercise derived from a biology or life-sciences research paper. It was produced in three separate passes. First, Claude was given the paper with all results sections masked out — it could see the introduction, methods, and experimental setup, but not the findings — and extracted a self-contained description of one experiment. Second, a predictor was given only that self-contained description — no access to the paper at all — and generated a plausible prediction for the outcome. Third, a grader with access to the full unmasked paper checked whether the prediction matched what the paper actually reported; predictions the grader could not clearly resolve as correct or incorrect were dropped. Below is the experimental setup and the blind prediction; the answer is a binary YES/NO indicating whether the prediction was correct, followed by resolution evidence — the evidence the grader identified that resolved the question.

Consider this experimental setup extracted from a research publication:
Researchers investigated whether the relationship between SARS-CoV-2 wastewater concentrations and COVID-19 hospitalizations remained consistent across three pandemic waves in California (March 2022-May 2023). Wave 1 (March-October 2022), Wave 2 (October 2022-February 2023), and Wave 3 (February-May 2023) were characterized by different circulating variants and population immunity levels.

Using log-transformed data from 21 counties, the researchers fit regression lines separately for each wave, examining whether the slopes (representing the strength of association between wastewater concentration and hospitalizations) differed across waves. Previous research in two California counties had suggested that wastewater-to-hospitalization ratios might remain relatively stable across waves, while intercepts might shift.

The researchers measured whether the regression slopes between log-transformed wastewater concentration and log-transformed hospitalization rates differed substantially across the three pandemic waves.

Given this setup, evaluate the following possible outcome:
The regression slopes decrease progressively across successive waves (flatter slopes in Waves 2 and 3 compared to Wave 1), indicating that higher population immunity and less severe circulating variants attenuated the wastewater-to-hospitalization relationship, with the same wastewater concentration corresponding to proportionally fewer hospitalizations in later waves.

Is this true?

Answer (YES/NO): NO